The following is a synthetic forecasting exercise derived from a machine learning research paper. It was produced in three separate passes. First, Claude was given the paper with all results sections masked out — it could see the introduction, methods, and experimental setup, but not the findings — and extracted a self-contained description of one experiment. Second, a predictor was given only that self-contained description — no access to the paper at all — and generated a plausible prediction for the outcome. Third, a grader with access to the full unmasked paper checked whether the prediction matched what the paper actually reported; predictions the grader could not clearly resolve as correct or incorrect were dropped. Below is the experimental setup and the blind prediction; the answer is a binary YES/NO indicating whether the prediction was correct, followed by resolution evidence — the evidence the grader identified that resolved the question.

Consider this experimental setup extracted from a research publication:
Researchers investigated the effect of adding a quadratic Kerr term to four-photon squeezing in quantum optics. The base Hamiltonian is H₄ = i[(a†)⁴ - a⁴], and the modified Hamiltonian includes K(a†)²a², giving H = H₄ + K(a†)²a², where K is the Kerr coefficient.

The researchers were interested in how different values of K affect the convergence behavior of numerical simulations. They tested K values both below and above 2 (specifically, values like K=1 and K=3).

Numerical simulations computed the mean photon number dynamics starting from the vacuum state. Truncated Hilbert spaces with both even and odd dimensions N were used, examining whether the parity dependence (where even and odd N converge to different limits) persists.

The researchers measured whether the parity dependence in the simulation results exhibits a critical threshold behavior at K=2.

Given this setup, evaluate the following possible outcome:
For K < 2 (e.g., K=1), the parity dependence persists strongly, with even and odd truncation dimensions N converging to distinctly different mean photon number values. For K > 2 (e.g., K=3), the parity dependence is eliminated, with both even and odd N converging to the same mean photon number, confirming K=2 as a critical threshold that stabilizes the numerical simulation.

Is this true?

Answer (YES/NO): NO